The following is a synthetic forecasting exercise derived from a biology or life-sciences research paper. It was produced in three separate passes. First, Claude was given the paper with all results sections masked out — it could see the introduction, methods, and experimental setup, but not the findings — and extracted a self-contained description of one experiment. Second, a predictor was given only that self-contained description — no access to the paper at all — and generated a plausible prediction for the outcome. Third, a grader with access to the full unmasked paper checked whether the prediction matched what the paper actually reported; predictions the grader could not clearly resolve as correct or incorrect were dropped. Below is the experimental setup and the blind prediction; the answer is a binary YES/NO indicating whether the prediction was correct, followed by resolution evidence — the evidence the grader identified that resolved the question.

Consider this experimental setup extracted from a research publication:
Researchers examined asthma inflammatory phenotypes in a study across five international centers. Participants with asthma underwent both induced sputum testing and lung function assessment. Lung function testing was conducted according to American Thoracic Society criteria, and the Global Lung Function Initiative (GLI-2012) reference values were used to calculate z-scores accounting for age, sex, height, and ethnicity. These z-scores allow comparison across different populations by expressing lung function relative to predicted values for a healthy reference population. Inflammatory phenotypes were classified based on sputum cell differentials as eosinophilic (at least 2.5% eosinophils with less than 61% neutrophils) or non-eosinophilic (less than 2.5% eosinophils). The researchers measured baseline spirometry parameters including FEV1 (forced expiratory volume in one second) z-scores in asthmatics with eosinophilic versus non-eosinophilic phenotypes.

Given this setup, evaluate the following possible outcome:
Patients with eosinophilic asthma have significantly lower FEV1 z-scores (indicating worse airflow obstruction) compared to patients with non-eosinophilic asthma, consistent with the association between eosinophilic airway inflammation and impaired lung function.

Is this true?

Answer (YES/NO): NO